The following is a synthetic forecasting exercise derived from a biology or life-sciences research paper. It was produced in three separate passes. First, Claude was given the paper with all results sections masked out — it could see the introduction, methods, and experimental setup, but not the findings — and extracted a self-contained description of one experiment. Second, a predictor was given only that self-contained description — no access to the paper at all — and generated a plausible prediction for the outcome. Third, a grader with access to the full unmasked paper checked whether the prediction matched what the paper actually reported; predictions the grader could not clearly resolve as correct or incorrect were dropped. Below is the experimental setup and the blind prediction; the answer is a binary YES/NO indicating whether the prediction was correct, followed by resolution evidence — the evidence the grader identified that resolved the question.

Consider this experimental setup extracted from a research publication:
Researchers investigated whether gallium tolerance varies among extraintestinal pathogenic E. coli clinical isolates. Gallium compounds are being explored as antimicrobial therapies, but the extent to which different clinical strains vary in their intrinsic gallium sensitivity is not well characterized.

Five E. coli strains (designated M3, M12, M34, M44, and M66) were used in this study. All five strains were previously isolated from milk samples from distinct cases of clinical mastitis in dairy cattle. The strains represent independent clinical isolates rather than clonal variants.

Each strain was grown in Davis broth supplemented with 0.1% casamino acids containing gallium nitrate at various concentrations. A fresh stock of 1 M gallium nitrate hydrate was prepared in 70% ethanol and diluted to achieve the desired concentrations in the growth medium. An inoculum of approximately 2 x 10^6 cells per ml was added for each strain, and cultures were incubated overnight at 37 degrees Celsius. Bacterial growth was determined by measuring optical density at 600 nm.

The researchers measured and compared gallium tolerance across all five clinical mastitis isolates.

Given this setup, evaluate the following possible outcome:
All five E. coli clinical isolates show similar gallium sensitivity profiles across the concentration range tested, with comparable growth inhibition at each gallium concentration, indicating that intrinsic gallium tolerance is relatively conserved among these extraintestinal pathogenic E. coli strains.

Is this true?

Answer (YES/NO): NO